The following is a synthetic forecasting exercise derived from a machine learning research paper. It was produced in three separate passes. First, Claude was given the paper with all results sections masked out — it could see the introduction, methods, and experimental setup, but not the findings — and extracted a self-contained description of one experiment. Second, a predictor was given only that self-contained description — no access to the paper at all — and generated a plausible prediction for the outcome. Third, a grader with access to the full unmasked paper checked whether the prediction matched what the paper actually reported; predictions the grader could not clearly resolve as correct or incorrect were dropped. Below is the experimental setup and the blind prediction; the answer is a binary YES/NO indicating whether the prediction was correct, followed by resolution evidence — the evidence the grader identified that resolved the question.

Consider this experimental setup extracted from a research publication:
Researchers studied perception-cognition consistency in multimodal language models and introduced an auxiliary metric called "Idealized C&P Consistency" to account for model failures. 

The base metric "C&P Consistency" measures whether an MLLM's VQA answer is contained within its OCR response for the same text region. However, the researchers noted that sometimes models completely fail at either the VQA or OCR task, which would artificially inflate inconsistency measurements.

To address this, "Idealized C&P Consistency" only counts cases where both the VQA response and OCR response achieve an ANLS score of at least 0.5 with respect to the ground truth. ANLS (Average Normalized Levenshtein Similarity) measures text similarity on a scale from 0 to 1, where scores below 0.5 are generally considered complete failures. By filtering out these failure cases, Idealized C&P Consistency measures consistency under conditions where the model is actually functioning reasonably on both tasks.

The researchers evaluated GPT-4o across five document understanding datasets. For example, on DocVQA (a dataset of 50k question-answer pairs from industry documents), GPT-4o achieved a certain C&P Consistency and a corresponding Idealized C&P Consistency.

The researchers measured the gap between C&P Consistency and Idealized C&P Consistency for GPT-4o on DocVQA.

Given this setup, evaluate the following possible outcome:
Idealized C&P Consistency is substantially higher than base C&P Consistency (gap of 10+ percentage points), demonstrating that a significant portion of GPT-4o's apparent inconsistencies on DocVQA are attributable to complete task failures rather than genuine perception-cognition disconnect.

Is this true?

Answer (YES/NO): NO